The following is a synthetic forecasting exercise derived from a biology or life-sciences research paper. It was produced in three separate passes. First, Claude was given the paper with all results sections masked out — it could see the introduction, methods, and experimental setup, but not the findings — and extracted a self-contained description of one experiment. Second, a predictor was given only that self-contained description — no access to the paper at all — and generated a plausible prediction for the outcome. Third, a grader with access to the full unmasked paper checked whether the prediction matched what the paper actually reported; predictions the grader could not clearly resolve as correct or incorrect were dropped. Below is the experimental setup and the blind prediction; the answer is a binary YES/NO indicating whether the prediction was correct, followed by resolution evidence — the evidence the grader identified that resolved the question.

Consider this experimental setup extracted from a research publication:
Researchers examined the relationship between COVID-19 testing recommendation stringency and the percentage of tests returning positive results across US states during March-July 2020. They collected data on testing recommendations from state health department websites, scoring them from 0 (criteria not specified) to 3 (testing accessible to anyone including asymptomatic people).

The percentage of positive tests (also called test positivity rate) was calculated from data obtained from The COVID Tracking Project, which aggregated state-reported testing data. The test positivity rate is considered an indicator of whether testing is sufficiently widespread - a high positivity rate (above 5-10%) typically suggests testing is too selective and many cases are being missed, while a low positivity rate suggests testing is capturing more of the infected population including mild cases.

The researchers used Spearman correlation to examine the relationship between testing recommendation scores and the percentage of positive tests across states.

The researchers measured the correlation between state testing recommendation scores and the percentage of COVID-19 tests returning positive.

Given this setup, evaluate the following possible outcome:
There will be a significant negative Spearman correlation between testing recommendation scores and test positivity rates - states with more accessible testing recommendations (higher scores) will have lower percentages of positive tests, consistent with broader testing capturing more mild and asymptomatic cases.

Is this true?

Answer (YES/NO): YES